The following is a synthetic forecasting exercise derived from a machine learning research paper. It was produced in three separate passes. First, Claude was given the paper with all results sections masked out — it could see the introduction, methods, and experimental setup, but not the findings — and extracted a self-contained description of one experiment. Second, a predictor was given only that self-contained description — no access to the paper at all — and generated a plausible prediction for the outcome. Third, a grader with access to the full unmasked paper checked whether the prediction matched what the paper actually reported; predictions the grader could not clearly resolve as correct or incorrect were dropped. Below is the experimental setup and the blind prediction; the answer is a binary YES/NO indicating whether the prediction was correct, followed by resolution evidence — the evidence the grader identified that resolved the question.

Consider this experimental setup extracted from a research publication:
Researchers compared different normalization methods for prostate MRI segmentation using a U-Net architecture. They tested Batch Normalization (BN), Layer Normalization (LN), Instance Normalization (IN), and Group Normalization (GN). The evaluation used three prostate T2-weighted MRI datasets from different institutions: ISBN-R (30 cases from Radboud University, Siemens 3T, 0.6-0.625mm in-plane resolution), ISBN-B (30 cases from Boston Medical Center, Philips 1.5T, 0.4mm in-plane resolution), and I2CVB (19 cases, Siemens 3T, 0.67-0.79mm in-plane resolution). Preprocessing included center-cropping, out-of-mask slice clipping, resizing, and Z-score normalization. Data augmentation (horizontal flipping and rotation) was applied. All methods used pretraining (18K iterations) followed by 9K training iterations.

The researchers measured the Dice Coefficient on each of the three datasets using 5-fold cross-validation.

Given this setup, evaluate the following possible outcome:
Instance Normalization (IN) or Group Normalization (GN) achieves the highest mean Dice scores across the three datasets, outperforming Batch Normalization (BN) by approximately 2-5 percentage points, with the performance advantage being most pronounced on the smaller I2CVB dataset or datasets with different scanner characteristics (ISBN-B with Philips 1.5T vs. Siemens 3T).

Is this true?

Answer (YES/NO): NO